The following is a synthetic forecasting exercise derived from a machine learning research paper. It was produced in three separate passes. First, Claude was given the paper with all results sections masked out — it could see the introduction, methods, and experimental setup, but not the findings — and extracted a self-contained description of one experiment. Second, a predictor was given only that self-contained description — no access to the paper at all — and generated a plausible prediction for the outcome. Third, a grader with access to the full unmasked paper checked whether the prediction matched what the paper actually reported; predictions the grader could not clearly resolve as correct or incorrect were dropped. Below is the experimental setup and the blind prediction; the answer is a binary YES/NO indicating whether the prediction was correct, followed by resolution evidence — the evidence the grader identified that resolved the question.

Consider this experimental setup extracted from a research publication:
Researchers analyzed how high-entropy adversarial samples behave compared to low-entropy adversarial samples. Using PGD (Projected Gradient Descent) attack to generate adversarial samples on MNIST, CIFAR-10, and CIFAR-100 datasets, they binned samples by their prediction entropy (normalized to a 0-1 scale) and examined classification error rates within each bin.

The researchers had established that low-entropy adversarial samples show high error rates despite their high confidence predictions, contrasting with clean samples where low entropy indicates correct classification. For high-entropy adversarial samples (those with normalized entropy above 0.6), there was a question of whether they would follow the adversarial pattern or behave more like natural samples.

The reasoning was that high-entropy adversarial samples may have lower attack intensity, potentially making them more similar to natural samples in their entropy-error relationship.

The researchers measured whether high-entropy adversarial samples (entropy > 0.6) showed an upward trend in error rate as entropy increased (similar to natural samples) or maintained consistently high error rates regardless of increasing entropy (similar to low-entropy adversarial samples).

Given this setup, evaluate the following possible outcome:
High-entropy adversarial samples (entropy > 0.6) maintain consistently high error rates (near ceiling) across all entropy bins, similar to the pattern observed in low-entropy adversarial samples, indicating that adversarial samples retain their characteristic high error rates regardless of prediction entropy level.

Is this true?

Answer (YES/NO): NO